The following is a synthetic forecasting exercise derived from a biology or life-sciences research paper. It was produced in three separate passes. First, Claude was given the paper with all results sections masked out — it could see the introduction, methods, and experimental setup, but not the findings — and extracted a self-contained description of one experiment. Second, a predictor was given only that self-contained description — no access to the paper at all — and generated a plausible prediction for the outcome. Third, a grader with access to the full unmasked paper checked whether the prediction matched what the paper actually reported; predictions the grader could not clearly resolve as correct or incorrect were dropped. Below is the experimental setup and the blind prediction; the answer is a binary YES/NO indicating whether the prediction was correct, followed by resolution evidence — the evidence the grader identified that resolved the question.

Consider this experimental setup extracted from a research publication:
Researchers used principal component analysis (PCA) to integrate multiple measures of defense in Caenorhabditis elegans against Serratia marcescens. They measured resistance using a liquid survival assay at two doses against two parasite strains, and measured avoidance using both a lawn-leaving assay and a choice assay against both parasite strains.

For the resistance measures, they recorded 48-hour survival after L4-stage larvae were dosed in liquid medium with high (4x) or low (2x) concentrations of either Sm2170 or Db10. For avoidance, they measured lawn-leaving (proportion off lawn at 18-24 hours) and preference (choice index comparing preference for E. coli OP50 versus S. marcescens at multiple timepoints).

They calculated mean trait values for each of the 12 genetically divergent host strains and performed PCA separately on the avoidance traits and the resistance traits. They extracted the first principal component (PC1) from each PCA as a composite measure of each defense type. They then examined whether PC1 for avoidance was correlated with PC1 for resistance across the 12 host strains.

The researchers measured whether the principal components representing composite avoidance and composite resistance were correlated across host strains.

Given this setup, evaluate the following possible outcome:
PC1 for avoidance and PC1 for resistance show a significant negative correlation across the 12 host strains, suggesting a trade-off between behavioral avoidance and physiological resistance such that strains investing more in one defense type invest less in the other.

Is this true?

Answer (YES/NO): NO